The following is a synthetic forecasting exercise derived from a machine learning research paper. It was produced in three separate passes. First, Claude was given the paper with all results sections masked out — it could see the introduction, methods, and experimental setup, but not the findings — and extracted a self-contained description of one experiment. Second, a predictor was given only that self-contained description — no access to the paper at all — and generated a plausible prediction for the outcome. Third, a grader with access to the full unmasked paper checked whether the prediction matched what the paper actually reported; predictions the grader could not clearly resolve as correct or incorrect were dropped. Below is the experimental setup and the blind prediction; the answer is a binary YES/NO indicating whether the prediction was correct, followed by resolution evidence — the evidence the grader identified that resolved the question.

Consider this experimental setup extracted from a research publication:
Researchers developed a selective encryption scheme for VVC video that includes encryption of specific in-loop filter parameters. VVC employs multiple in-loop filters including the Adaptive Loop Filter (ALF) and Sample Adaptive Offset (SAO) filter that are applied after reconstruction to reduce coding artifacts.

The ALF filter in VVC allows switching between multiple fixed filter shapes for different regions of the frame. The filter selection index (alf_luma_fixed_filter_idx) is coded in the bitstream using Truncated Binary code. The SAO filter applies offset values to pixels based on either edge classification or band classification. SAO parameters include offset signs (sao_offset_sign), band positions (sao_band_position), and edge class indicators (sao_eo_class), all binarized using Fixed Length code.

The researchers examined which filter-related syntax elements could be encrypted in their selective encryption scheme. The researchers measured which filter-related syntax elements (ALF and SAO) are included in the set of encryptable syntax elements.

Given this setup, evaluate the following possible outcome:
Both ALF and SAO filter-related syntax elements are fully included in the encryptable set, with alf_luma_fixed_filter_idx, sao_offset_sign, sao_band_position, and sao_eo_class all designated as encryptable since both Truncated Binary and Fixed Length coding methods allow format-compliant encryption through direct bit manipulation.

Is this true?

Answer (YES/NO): YES